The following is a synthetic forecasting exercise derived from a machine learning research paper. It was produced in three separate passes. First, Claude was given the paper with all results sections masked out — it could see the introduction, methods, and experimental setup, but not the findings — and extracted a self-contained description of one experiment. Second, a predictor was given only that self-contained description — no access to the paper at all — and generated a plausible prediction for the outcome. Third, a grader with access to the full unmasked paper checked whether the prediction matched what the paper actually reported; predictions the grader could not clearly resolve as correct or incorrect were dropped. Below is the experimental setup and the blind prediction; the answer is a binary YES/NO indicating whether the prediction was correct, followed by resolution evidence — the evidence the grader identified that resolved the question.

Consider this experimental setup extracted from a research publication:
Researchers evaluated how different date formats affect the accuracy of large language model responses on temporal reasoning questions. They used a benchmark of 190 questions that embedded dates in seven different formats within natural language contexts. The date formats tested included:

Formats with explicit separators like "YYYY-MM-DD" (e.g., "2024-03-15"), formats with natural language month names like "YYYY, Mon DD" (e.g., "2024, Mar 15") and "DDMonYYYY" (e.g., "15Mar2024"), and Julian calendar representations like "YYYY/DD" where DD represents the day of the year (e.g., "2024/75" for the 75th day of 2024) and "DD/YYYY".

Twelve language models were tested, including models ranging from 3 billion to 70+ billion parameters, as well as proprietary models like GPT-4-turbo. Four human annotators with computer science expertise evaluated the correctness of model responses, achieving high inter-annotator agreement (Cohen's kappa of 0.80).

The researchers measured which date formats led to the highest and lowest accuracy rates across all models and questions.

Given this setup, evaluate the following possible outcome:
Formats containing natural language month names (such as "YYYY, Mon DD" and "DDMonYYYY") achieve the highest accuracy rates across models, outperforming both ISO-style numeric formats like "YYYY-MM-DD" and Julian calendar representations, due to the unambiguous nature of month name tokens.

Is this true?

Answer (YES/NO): YES